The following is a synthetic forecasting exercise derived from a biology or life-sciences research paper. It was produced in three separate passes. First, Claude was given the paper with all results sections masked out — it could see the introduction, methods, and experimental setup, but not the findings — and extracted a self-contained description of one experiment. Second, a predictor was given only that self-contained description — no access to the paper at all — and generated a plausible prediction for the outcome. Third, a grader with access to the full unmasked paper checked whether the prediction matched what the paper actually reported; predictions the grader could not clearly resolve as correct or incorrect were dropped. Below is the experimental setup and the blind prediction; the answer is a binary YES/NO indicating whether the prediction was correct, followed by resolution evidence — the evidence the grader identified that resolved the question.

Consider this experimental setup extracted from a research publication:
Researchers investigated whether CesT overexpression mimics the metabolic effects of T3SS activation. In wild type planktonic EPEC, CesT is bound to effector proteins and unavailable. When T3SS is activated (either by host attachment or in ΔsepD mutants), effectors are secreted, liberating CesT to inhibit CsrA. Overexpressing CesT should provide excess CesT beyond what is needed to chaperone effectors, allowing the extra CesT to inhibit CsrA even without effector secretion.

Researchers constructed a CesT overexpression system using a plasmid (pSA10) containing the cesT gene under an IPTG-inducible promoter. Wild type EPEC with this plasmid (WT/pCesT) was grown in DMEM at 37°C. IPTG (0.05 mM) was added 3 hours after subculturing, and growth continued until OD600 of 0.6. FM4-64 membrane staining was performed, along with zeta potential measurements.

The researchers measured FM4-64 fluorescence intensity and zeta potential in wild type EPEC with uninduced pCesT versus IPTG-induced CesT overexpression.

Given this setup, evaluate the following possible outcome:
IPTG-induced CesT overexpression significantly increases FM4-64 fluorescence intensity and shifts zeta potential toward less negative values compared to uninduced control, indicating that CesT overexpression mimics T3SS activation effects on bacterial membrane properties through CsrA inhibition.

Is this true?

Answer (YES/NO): NO